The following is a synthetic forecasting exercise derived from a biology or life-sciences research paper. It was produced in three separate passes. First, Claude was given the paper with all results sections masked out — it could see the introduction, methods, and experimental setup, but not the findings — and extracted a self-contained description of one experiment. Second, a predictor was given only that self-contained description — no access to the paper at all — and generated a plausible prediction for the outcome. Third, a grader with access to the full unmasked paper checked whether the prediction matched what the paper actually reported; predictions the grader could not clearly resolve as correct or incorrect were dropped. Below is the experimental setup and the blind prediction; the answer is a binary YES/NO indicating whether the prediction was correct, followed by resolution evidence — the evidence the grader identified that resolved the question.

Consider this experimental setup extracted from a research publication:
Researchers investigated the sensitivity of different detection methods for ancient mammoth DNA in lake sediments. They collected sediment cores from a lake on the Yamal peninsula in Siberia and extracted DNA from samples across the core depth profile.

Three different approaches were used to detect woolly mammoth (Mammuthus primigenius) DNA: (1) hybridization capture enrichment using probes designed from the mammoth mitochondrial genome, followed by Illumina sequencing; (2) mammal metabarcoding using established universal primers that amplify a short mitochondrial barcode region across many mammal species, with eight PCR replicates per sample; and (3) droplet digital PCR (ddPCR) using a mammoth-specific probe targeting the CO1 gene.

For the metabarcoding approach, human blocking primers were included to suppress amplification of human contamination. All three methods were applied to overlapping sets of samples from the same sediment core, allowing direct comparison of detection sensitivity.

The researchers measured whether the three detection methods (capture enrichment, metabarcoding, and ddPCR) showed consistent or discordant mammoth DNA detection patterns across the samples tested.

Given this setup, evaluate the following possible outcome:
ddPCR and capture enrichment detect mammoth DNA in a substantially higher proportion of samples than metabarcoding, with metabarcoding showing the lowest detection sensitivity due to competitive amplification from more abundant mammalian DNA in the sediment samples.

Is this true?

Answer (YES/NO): NO